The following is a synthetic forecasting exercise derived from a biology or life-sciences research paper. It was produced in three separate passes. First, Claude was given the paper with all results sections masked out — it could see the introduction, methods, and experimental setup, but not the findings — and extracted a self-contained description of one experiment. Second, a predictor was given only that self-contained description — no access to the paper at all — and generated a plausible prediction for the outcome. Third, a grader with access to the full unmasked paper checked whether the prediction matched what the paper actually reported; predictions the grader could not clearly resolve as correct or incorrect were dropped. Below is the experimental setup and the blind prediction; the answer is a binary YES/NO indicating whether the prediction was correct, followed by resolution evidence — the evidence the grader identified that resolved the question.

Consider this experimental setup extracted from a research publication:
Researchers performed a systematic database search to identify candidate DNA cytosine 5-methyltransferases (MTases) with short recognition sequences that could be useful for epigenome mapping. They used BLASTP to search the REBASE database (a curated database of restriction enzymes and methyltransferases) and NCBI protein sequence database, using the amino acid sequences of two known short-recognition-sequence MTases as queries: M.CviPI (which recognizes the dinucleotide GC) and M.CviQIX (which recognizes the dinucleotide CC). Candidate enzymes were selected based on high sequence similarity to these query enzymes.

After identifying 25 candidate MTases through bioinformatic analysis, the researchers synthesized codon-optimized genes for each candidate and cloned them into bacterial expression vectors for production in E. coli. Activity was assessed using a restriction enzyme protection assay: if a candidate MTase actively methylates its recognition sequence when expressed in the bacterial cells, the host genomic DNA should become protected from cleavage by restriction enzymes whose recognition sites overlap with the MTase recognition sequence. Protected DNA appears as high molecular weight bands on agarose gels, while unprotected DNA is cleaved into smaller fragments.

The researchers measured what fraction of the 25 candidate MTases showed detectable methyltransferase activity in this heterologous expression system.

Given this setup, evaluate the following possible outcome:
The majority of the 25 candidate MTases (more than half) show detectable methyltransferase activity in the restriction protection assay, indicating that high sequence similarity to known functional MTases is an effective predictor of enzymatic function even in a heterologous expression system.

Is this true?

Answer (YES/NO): YES